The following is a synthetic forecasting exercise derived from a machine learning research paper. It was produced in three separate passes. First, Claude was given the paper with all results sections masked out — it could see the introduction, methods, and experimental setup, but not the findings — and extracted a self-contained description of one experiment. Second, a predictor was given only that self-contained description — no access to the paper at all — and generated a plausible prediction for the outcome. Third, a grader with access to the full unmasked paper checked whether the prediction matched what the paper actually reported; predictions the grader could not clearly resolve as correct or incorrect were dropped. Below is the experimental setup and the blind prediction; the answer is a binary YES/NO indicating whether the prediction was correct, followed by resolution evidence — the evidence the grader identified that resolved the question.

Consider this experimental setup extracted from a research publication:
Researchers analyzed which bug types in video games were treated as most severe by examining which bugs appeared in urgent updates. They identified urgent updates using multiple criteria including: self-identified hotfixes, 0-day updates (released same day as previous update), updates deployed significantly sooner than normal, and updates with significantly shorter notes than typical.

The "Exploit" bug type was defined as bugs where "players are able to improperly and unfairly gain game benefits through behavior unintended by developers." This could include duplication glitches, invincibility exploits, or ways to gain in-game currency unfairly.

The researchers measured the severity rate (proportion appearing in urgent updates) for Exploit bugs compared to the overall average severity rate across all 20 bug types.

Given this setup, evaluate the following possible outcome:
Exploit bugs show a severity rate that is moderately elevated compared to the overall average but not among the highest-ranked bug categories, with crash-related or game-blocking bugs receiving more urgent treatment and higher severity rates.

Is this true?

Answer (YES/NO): NO